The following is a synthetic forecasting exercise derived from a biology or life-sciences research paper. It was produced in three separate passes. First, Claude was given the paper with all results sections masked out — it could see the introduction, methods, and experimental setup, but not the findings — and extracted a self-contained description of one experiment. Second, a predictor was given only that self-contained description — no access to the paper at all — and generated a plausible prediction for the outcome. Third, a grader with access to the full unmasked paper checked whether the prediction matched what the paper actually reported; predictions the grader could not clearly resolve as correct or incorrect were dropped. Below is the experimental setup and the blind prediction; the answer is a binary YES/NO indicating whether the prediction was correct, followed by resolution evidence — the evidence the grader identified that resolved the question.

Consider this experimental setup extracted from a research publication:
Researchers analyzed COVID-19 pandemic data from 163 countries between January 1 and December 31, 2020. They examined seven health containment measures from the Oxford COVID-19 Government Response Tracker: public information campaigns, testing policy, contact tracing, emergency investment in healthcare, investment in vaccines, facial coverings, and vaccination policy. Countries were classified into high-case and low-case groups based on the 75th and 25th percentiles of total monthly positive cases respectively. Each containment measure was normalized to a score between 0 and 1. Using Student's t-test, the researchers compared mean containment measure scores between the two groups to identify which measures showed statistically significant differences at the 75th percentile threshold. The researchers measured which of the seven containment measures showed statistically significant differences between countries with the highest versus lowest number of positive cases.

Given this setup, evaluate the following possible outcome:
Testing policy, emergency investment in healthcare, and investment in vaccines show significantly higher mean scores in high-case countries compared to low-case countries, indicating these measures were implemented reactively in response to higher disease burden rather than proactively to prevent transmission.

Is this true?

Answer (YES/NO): NO